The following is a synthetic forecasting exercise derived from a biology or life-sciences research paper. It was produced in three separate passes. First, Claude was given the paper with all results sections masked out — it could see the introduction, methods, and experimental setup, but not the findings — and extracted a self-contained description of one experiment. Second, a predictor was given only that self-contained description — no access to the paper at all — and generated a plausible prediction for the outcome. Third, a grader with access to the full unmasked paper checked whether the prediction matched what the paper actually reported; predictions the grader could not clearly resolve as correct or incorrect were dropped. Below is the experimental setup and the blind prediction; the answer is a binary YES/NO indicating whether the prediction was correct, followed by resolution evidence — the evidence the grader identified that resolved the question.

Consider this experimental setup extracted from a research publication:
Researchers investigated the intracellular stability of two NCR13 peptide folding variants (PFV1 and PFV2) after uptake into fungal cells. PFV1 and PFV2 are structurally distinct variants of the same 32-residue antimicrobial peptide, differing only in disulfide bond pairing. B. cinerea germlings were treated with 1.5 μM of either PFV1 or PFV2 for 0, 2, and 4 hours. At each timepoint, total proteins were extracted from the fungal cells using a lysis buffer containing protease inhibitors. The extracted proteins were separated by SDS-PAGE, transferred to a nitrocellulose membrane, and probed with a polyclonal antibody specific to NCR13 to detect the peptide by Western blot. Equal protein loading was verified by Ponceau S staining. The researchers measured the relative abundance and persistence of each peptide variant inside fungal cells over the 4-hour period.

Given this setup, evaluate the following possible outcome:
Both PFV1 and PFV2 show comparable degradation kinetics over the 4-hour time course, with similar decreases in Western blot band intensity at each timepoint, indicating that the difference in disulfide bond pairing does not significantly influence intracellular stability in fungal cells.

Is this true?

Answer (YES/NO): NO